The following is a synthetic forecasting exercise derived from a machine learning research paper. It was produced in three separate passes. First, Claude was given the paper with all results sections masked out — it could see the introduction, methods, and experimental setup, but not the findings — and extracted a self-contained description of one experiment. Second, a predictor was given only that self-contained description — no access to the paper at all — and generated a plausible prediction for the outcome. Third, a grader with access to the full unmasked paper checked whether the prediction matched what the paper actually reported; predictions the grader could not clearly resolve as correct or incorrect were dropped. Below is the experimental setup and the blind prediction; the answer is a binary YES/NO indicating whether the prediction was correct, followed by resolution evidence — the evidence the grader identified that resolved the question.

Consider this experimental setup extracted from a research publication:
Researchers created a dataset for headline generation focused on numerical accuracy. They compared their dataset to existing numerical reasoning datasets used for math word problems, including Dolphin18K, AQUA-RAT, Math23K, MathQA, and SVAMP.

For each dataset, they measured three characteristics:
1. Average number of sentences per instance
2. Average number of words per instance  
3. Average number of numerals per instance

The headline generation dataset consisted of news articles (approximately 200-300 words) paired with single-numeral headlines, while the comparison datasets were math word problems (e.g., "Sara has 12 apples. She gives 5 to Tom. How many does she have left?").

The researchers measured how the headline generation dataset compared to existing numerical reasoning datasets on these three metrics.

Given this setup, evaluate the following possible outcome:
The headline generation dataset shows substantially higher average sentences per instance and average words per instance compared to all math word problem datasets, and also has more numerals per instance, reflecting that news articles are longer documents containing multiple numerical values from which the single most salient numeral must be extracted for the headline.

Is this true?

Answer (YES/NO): YES